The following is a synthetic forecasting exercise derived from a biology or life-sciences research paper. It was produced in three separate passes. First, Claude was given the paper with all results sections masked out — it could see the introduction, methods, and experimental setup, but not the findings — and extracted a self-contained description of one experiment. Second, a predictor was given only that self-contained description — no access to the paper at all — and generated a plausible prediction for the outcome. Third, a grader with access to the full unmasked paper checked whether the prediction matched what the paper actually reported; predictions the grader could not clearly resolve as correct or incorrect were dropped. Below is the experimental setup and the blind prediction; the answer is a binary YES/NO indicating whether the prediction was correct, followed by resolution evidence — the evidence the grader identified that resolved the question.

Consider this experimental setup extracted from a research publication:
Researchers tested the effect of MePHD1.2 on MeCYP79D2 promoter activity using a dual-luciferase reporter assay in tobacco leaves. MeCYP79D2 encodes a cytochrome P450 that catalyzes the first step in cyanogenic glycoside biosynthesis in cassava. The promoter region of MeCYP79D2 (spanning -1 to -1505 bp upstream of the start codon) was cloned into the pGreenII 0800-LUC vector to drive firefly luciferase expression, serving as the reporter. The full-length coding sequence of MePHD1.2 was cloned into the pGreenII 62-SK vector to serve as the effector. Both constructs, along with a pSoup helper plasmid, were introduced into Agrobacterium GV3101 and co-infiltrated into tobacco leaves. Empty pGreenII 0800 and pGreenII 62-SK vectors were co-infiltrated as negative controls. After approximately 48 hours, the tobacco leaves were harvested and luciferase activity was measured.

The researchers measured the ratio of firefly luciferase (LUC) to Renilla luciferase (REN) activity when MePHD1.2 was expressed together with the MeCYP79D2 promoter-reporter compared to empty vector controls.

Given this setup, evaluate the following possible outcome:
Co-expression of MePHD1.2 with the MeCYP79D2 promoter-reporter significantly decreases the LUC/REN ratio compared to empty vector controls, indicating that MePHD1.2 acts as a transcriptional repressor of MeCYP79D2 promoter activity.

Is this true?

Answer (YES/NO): YES